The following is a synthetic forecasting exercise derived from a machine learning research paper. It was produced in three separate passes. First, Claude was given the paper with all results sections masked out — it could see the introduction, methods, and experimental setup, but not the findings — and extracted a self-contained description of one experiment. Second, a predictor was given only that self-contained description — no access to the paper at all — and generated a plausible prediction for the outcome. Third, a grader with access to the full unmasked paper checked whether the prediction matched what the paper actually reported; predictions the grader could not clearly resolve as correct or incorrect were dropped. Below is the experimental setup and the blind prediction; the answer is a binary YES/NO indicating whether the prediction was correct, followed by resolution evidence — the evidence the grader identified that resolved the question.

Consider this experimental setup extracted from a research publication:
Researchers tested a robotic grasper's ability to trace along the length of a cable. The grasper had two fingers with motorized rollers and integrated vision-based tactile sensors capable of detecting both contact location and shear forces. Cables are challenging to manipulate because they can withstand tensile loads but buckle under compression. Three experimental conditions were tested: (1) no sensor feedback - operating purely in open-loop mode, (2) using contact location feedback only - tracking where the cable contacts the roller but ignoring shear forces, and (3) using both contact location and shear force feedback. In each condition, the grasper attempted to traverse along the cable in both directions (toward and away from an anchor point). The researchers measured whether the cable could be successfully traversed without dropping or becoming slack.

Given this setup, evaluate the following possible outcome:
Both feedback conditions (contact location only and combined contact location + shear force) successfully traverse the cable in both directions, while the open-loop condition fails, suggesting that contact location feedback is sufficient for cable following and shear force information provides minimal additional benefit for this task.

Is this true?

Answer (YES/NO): NO